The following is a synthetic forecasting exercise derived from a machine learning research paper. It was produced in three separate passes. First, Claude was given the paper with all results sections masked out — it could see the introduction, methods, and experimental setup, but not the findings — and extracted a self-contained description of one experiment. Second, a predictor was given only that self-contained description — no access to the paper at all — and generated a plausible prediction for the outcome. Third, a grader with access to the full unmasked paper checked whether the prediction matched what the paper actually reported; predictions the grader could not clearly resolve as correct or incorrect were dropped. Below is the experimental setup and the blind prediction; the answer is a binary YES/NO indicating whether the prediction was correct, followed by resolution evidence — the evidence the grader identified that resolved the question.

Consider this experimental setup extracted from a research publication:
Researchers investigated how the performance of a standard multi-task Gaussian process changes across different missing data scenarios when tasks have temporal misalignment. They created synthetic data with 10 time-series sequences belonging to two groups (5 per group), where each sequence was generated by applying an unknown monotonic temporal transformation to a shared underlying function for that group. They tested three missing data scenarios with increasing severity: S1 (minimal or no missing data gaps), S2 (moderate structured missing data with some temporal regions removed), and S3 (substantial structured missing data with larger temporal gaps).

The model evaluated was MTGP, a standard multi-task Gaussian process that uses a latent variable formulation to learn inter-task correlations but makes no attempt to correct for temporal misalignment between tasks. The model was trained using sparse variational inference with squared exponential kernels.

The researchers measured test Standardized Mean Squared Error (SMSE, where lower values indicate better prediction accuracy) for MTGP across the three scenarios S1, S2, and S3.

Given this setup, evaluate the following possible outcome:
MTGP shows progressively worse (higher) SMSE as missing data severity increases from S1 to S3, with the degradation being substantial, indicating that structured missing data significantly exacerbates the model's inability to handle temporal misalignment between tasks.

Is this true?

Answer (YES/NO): NO